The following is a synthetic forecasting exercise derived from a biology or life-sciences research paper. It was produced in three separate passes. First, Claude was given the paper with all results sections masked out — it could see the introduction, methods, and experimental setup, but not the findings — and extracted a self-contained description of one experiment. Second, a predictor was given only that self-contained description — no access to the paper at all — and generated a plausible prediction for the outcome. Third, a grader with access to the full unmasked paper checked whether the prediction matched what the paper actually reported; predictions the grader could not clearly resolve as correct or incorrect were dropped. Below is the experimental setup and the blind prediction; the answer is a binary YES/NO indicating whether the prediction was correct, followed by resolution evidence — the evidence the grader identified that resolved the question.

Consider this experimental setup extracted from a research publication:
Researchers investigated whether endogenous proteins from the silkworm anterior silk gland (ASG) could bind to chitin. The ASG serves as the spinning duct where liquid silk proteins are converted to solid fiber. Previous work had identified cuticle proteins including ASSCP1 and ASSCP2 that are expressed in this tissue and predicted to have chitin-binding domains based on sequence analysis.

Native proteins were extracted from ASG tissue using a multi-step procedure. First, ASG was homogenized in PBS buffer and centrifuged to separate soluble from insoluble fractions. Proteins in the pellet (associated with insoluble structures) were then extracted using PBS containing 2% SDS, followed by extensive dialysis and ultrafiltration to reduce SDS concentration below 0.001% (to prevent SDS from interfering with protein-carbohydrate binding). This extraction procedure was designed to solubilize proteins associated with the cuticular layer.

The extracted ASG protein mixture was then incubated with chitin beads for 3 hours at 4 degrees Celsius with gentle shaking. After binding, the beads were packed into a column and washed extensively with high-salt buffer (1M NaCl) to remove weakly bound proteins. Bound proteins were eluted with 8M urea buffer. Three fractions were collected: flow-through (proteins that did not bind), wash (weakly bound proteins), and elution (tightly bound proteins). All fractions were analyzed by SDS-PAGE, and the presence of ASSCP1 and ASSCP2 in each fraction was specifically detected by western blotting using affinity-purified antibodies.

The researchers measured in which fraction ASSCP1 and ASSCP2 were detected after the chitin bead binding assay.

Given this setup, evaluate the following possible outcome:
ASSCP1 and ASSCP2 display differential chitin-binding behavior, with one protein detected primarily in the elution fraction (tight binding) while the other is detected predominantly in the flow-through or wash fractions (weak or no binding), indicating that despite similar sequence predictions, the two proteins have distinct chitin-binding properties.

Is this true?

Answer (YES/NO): NO